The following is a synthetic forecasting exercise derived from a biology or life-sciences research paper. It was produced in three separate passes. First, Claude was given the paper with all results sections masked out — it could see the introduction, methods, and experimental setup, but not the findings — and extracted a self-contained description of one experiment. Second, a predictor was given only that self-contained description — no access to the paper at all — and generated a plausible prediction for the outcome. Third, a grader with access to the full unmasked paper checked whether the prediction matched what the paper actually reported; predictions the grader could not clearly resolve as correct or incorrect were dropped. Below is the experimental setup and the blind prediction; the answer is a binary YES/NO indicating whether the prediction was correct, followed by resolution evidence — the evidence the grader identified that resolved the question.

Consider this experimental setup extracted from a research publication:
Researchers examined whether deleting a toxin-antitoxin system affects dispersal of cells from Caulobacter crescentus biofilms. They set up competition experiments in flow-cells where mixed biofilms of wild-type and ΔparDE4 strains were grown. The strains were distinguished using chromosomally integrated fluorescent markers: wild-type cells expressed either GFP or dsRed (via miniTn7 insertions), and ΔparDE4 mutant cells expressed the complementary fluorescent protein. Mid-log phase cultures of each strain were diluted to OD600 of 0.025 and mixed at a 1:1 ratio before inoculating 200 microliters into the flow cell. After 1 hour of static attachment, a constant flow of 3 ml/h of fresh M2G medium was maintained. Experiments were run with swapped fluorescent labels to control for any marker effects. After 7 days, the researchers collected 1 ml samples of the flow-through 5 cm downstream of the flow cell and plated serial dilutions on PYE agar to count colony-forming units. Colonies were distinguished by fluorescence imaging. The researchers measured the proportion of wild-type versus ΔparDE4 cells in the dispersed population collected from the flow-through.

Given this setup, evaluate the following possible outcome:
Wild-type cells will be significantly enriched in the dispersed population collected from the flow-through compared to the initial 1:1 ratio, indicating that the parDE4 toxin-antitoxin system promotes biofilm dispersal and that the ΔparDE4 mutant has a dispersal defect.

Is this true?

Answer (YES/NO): YES